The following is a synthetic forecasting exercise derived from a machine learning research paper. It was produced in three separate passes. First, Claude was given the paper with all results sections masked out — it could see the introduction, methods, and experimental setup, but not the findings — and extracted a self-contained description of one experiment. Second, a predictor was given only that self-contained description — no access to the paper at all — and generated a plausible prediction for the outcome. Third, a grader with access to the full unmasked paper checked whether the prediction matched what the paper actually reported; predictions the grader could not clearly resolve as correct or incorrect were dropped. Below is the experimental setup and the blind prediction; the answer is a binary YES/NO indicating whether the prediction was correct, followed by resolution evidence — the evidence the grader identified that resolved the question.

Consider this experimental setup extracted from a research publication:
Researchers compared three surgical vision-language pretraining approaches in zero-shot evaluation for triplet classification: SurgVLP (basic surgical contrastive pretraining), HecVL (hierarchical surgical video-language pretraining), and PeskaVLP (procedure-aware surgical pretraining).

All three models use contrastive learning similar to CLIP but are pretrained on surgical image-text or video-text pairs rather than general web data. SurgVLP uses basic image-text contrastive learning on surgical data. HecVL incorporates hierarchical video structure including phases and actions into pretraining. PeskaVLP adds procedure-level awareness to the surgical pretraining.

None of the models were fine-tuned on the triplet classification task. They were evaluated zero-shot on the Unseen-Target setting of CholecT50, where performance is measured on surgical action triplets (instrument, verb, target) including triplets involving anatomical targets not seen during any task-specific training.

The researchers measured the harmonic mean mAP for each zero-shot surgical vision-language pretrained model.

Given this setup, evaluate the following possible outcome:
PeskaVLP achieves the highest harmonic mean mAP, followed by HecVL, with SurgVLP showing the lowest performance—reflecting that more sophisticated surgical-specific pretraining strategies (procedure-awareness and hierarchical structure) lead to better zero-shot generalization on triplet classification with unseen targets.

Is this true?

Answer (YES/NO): YES